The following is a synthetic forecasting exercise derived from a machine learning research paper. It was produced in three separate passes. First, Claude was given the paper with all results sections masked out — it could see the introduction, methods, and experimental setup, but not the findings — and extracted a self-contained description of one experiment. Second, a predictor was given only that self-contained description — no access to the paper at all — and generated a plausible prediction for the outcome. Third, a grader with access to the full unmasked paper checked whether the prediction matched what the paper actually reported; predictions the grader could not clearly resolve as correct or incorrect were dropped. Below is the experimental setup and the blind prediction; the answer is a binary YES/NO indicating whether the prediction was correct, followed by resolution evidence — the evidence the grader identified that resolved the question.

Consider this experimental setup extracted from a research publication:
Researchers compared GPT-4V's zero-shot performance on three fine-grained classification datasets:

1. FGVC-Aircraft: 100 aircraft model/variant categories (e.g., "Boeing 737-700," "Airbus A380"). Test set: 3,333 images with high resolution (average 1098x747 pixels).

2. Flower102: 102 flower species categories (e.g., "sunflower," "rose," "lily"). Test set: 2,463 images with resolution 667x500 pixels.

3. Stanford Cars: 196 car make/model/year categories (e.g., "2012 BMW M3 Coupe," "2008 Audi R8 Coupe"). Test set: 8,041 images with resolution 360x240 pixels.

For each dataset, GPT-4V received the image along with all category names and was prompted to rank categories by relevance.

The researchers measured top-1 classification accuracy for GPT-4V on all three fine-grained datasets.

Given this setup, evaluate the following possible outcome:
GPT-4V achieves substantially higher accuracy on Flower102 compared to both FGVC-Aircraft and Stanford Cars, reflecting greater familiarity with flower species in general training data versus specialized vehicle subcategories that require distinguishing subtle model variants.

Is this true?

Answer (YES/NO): NO